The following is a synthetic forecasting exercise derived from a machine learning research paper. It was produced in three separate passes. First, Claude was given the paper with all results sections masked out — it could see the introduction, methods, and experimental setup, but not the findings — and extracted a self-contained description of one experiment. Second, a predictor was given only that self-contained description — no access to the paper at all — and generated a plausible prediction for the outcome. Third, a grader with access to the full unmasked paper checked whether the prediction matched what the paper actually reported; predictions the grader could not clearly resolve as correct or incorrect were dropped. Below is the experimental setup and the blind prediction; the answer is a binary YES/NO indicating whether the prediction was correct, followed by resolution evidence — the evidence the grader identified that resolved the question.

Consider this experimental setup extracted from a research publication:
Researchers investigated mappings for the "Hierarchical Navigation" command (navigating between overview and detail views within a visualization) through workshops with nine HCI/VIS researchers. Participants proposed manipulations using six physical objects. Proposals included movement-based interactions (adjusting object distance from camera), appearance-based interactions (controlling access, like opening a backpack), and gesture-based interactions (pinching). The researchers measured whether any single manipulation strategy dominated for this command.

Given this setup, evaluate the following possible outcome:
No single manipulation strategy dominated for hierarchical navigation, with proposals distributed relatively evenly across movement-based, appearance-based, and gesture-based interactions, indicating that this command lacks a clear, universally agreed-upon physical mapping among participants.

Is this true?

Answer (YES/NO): NO